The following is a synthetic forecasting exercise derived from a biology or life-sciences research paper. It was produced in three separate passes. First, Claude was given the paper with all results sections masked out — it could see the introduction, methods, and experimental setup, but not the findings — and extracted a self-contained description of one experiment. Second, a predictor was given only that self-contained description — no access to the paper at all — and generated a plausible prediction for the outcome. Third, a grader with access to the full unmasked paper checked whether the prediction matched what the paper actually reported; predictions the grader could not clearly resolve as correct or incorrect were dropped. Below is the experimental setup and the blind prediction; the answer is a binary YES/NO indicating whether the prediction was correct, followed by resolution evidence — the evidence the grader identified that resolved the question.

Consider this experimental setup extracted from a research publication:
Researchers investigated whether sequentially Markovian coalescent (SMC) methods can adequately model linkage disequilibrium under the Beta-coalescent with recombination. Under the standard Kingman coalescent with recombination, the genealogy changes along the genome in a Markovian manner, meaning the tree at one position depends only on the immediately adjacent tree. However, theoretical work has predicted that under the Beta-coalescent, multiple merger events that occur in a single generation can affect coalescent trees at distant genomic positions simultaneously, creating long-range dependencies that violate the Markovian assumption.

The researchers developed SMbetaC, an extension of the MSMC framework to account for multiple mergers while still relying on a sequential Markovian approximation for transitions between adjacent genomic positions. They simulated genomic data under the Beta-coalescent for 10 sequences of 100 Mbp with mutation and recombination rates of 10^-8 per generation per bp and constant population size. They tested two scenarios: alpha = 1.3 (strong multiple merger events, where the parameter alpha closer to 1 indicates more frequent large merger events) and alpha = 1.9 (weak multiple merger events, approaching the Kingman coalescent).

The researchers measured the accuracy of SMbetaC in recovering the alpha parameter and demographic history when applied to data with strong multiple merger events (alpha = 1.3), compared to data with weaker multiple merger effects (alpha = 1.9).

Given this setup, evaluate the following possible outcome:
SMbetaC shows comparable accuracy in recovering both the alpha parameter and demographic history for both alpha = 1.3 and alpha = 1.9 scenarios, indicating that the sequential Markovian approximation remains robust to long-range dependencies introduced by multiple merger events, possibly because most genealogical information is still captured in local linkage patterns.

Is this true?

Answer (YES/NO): NO